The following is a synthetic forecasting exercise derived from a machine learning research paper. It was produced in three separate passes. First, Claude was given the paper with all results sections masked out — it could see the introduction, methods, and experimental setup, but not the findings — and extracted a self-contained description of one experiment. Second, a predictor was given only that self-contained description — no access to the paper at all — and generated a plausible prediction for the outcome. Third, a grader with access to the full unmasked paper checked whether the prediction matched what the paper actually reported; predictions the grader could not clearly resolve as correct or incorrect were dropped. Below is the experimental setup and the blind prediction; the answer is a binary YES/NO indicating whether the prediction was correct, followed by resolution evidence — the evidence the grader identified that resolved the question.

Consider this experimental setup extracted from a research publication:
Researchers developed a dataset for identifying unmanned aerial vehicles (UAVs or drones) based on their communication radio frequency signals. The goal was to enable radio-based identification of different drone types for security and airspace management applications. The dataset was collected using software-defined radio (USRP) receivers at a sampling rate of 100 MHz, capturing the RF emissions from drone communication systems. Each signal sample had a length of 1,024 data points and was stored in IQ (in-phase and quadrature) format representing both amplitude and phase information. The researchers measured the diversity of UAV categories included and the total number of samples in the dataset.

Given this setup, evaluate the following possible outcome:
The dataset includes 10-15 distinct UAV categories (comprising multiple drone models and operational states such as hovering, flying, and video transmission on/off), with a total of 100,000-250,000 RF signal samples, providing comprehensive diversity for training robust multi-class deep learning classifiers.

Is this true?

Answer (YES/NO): NO